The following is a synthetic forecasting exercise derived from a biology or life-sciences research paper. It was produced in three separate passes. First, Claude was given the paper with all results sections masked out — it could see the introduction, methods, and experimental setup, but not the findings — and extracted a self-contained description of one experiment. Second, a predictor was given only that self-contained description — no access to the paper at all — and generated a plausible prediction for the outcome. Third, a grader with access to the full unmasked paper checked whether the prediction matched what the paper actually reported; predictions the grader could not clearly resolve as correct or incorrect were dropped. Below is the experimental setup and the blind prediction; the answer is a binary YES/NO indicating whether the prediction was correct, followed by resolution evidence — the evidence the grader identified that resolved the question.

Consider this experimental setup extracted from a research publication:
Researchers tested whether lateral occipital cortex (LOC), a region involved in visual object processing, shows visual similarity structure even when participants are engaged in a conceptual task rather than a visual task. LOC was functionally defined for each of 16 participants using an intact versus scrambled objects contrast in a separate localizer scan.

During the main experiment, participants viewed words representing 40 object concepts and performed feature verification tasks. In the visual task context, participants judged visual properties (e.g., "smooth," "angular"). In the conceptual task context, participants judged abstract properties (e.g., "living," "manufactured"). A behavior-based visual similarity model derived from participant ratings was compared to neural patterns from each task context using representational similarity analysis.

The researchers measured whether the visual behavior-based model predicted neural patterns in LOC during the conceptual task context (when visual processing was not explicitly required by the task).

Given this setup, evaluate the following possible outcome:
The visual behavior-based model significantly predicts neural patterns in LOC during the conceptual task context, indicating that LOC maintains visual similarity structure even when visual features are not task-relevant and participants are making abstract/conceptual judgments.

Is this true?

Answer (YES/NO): NO